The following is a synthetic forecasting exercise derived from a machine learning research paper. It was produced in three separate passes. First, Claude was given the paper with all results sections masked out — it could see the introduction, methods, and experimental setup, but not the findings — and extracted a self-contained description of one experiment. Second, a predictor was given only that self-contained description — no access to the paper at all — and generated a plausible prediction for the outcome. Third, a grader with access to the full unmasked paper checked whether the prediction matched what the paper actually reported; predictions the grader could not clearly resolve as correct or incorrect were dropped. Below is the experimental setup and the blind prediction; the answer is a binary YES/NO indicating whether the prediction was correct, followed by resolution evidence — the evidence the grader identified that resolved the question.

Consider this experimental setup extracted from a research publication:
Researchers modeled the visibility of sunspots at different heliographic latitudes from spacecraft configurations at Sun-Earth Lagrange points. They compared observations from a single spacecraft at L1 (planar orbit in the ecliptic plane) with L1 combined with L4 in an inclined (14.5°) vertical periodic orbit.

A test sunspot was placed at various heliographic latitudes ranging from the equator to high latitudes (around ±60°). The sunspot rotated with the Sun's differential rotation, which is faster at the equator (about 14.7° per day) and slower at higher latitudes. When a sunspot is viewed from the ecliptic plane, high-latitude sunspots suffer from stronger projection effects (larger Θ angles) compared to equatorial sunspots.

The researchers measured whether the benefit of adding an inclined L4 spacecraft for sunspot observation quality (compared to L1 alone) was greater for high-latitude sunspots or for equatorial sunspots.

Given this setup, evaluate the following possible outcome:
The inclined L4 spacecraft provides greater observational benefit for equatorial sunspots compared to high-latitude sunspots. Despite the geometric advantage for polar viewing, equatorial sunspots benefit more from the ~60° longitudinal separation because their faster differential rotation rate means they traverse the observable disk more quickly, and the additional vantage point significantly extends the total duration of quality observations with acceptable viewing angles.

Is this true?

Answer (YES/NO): NO